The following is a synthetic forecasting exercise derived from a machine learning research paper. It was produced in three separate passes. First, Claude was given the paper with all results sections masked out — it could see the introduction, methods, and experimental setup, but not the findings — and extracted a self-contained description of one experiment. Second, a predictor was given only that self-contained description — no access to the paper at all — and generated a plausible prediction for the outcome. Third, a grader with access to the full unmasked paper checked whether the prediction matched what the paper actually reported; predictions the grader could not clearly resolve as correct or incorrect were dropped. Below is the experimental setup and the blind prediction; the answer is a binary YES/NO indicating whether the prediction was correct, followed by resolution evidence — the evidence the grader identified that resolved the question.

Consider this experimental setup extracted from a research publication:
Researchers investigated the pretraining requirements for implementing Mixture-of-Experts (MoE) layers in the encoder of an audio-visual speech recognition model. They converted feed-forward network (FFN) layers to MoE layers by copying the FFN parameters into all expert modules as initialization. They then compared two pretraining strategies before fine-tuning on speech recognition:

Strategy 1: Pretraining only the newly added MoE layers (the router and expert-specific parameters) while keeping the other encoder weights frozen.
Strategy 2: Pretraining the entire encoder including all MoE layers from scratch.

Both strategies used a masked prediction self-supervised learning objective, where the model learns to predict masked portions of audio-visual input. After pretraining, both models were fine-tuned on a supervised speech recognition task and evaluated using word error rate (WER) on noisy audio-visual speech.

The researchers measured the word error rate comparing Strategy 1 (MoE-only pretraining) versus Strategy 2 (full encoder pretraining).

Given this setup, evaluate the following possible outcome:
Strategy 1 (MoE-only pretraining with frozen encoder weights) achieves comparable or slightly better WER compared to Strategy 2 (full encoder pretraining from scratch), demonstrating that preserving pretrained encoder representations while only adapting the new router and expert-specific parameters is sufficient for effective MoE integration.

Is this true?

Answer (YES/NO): NO